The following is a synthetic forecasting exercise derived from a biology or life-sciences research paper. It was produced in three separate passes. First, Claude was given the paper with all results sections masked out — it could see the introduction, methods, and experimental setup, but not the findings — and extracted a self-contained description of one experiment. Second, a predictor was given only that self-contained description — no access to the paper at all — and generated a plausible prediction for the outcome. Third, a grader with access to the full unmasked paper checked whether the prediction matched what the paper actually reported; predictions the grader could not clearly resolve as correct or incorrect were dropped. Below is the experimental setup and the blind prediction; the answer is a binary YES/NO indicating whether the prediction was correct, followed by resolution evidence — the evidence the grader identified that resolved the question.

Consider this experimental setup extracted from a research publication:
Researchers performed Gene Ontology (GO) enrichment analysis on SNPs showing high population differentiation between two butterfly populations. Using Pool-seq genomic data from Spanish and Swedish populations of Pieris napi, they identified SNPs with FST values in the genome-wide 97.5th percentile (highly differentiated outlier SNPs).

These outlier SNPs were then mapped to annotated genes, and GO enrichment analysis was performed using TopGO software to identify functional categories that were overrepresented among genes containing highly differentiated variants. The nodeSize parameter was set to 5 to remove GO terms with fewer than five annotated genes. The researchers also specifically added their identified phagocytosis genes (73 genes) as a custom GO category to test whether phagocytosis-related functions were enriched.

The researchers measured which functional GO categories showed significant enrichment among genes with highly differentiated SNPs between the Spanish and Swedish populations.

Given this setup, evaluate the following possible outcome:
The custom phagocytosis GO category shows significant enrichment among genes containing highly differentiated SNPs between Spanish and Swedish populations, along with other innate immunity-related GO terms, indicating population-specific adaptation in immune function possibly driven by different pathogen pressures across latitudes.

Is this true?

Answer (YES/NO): NO